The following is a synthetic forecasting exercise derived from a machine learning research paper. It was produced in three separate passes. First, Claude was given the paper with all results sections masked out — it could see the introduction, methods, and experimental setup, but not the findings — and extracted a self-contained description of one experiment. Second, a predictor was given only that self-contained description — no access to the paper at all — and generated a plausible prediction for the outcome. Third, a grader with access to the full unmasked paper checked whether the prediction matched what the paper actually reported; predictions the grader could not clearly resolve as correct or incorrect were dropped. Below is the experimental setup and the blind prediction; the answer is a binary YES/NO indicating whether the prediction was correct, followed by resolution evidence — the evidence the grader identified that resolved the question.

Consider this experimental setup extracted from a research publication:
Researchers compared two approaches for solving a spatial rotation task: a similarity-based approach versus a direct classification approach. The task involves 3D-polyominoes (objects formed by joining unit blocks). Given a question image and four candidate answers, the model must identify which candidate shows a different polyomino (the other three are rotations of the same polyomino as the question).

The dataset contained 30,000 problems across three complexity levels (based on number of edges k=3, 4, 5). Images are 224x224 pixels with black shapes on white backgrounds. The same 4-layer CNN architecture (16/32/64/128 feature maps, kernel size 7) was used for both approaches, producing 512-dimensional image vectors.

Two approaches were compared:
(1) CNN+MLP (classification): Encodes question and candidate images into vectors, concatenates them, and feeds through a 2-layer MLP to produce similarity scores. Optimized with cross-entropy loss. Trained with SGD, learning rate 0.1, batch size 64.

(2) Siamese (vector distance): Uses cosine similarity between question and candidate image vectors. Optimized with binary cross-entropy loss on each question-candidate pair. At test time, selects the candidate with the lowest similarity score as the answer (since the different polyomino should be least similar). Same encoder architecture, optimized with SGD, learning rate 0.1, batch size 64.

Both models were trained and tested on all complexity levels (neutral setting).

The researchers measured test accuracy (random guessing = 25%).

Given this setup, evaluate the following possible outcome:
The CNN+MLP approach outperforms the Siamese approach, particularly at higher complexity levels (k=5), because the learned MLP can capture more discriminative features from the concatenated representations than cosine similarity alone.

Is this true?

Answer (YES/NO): NO